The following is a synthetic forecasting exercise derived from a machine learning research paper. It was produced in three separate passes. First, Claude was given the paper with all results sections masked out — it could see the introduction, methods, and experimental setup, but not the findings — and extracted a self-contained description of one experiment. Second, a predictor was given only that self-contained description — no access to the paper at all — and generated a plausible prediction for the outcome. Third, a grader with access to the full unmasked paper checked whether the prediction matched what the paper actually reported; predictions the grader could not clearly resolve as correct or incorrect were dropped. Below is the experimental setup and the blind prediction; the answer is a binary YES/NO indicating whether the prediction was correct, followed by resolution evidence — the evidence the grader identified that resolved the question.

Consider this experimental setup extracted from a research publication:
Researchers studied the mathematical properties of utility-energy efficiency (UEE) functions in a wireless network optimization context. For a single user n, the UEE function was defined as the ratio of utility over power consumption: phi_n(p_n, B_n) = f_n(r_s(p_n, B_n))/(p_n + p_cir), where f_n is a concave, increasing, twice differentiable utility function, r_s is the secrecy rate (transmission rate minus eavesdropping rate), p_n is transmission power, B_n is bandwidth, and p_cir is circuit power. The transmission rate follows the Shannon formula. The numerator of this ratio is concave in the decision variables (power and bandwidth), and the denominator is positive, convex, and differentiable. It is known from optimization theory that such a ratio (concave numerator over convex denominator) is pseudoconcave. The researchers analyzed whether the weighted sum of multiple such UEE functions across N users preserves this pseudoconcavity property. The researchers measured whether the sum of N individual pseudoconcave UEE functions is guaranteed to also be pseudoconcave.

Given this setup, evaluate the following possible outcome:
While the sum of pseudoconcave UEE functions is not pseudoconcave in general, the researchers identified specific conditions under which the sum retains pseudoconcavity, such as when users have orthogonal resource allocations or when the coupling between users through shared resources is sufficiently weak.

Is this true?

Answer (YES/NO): NO